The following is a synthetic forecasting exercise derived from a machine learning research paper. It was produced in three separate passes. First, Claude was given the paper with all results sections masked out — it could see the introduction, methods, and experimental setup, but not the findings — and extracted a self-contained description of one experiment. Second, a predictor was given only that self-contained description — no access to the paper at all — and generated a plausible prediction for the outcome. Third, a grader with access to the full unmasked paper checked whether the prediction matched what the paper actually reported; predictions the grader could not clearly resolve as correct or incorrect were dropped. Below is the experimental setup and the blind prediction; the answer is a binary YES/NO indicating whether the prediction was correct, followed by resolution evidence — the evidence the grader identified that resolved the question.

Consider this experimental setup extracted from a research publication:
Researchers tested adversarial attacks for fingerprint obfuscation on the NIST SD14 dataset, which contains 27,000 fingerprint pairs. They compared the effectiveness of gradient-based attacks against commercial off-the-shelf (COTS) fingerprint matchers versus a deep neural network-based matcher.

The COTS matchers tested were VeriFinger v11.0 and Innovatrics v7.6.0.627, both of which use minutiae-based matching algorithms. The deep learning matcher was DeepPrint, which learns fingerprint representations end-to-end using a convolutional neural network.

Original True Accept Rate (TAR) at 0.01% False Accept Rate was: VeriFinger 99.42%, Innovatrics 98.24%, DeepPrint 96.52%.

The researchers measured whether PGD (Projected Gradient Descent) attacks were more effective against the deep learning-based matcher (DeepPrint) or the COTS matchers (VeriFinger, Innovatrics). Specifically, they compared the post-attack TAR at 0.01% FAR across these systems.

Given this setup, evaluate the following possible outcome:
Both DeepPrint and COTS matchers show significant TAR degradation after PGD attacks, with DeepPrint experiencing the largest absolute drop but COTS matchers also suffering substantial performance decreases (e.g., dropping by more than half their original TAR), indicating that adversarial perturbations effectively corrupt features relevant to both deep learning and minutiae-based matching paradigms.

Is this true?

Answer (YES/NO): NO